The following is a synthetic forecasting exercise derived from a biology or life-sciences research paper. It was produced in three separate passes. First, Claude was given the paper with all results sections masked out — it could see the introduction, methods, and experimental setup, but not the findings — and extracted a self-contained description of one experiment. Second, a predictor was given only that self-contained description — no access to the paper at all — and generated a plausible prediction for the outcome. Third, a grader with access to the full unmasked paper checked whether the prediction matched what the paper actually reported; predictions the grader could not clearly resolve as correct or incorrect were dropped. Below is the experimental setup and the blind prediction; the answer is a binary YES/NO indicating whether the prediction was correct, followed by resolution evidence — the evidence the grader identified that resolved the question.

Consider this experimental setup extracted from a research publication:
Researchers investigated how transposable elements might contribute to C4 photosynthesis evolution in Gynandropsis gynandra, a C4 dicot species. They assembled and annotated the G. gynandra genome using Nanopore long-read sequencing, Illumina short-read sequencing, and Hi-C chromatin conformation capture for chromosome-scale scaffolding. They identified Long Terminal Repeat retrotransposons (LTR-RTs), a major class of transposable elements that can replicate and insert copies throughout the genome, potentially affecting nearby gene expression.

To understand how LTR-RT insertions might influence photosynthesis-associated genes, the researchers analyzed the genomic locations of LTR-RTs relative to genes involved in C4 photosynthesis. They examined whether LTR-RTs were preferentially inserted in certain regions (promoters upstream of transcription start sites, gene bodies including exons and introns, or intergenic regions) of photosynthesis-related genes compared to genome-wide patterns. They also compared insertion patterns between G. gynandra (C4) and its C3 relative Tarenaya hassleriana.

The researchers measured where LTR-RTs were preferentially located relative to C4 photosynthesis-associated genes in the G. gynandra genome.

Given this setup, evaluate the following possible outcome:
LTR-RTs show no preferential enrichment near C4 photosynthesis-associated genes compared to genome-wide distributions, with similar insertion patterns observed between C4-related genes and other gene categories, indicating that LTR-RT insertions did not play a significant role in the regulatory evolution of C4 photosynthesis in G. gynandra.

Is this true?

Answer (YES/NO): NO